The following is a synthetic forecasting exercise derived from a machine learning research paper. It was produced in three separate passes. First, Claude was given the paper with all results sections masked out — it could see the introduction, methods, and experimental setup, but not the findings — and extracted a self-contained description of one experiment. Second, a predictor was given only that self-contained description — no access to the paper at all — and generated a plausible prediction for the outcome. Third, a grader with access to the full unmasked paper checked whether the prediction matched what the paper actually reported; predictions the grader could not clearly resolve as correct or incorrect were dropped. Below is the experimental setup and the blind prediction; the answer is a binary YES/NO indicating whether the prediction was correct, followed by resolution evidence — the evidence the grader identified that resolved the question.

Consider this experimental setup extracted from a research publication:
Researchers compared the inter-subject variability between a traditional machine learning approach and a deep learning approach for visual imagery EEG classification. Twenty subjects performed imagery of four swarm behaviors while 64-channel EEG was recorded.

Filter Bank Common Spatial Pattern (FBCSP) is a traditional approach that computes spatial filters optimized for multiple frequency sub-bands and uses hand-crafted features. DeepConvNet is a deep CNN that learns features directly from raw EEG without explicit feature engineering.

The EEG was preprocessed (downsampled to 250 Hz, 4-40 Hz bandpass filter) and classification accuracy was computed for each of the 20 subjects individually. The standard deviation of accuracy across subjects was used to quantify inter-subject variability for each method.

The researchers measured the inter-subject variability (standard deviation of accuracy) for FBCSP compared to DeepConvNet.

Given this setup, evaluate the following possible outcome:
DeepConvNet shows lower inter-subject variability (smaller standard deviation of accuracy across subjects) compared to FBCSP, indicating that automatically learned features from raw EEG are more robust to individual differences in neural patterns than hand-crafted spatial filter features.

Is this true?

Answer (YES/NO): NO